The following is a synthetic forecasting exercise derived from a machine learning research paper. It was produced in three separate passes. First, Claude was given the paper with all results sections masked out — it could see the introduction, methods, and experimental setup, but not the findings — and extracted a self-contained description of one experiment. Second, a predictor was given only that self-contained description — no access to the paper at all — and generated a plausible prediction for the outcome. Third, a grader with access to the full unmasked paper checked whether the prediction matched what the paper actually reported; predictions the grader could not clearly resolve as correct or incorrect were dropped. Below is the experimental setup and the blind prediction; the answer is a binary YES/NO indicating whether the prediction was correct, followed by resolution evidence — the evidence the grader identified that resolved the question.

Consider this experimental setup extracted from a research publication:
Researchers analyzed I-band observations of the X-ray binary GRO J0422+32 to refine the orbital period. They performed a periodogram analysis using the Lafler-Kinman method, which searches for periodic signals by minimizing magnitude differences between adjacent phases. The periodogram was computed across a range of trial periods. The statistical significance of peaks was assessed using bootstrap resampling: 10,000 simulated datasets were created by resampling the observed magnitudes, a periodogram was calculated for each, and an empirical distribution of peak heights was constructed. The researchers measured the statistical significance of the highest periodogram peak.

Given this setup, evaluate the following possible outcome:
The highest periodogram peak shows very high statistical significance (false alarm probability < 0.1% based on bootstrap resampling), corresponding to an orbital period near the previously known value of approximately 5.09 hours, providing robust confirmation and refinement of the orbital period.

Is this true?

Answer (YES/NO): NO